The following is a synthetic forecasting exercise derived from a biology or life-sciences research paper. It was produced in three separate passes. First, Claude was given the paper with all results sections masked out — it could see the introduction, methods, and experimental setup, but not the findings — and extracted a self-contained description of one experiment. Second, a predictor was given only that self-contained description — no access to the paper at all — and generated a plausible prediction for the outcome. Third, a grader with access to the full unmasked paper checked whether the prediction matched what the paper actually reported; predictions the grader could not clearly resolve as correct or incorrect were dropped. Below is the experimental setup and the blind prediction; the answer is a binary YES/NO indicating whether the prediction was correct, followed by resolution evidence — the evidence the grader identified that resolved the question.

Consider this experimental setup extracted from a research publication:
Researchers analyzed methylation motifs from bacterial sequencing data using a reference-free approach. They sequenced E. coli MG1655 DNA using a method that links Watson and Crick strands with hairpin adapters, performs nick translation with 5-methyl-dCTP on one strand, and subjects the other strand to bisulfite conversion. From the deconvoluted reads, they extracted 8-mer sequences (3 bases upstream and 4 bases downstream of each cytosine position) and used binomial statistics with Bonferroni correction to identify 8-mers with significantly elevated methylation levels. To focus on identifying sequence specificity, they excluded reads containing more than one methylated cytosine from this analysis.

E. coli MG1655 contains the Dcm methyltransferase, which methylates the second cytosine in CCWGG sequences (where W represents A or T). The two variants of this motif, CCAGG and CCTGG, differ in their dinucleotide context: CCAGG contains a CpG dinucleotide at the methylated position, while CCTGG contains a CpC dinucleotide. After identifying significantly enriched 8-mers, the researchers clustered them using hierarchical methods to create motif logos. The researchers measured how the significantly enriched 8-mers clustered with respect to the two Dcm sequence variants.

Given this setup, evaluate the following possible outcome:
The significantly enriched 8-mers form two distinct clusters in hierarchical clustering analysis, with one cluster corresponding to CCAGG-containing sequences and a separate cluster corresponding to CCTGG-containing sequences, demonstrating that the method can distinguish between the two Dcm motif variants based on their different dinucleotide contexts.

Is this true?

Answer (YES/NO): YES